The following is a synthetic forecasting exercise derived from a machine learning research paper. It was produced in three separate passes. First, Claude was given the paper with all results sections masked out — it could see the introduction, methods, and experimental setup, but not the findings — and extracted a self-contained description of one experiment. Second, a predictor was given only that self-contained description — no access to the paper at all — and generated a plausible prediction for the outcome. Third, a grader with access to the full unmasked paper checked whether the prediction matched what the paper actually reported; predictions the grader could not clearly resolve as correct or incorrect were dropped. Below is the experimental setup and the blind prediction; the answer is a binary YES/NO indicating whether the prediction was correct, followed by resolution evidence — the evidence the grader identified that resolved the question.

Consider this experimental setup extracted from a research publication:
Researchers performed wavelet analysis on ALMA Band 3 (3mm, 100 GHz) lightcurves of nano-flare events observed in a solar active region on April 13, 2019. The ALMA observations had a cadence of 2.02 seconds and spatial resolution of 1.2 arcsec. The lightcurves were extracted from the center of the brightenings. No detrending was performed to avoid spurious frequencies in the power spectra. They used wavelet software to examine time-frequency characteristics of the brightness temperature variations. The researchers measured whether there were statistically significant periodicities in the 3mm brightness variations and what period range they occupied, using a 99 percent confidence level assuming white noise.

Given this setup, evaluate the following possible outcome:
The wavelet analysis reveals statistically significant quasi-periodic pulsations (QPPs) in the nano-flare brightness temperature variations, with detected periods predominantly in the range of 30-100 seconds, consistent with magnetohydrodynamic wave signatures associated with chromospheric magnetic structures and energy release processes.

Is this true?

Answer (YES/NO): NO